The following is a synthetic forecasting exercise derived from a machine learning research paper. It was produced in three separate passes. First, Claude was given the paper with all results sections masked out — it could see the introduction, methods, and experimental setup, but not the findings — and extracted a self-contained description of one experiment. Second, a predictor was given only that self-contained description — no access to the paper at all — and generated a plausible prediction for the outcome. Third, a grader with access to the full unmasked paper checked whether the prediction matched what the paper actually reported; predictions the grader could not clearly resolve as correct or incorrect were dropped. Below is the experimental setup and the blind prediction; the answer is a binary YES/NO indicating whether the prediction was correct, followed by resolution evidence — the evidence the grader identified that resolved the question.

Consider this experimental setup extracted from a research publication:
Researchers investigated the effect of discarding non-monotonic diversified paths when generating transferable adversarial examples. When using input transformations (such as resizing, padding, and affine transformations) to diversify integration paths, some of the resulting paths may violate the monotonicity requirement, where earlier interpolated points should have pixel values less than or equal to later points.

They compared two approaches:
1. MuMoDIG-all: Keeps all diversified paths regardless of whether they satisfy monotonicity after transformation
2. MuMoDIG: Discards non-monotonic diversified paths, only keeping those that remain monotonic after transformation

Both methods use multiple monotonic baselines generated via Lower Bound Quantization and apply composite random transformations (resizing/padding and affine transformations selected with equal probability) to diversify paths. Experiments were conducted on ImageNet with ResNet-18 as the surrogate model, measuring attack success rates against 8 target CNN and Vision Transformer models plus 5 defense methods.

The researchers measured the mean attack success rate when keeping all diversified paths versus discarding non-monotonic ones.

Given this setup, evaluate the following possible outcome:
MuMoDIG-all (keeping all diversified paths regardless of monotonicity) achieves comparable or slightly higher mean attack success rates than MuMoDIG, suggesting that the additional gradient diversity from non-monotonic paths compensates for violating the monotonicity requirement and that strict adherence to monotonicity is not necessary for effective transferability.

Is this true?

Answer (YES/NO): NO